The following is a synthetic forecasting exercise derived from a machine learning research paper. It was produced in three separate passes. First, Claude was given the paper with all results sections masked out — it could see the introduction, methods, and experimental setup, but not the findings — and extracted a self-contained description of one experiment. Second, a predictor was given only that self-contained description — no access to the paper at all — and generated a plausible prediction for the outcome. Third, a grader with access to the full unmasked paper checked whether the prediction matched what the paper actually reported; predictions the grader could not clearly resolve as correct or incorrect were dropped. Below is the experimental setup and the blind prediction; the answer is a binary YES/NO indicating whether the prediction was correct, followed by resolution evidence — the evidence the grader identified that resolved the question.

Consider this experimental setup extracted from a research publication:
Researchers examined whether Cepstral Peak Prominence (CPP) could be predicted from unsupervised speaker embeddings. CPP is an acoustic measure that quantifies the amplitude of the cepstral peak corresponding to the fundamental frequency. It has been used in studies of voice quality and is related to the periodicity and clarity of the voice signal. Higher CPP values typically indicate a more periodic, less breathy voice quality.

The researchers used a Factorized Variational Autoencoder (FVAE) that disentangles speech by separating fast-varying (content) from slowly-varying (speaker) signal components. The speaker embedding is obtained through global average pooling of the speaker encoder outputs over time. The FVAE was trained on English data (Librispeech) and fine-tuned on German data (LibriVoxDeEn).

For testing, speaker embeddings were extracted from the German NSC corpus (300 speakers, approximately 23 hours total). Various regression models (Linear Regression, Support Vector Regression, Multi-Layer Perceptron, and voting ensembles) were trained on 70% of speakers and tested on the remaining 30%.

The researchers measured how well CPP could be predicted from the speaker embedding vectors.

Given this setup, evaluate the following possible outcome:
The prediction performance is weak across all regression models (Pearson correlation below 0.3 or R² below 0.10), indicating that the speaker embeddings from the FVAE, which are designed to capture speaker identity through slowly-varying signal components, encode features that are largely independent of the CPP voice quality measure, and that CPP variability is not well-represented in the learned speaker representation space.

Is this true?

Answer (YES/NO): NO